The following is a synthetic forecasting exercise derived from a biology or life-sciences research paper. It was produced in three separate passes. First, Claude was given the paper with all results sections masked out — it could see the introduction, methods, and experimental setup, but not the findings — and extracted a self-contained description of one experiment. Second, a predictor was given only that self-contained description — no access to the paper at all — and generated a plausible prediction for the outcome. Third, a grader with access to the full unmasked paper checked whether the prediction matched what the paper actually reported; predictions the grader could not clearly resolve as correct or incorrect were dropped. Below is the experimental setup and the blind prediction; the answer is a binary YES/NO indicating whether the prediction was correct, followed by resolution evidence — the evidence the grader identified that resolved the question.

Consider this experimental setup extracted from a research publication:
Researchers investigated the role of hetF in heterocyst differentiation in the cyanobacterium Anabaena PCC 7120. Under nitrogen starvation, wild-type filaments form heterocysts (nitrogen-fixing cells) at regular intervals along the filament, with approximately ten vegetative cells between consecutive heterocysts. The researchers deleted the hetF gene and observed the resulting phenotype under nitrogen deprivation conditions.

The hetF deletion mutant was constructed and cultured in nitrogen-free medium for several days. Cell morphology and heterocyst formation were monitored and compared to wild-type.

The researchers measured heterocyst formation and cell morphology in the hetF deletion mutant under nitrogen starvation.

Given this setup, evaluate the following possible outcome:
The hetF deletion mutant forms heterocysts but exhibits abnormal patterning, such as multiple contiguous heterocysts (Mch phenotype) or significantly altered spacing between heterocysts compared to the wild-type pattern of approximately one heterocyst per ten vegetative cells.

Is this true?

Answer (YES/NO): NO